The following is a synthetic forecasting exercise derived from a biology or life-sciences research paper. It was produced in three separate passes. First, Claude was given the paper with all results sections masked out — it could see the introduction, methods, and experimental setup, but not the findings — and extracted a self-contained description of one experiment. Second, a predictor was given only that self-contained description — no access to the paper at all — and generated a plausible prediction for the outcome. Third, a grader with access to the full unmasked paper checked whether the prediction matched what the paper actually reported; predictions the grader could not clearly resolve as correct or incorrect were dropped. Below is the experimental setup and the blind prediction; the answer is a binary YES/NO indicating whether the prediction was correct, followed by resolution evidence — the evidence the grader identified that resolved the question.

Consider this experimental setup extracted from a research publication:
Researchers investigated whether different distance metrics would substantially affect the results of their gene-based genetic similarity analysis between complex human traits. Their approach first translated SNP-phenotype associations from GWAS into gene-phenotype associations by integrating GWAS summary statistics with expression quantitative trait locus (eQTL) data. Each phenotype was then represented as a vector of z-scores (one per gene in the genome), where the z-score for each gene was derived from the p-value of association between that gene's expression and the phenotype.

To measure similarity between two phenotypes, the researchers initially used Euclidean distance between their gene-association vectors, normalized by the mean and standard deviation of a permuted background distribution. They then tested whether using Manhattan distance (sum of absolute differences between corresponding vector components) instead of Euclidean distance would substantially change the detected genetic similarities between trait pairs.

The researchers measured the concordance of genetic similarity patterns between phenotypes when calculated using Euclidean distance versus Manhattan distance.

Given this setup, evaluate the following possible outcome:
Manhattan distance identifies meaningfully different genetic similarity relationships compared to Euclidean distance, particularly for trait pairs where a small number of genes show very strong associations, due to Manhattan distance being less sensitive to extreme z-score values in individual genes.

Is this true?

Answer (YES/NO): NO